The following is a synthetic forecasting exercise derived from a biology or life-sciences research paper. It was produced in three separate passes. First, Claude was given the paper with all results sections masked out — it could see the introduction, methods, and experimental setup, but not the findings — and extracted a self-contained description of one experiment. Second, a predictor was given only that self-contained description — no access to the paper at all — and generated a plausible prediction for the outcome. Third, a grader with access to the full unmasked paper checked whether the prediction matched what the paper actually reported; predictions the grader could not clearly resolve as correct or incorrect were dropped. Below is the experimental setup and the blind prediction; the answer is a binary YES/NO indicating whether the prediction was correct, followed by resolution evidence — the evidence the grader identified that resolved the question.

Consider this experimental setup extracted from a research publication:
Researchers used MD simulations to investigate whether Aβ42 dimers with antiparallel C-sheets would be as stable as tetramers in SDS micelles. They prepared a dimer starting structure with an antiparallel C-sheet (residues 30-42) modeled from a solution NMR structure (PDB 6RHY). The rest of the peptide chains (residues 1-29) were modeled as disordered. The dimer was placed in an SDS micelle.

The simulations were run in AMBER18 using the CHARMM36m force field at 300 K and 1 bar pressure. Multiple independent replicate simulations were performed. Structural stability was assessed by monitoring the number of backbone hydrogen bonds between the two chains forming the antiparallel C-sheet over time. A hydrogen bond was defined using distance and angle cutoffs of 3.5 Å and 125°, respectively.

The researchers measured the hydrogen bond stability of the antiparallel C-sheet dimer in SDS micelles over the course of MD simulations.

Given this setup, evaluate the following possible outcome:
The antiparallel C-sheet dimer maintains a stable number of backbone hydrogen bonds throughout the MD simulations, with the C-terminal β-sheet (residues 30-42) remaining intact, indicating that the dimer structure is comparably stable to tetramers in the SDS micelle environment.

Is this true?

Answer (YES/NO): NO